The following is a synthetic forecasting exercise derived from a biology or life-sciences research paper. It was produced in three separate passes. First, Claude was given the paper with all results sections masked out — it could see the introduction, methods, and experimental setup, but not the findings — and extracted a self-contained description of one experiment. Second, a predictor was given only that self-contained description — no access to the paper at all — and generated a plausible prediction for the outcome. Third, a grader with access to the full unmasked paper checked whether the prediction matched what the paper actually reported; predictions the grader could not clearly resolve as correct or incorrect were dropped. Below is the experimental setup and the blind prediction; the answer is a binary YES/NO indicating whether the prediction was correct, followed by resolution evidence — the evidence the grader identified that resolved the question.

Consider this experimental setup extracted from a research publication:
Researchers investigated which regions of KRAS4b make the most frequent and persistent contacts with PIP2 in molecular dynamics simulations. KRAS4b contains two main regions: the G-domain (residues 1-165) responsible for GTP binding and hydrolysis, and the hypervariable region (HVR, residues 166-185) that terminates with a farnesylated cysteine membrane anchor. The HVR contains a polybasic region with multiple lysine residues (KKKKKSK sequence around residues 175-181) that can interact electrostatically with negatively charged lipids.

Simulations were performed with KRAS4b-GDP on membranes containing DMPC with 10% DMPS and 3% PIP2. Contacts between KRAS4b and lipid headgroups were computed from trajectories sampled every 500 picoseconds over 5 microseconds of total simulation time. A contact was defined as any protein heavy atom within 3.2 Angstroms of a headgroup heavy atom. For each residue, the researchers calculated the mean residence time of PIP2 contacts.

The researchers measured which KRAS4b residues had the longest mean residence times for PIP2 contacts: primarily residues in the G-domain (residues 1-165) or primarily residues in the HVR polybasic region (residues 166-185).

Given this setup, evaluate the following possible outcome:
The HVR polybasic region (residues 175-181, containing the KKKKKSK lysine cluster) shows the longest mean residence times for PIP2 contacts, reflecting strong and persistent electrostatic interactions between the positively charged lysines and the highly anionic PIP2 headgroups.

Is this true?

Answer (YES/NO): NO